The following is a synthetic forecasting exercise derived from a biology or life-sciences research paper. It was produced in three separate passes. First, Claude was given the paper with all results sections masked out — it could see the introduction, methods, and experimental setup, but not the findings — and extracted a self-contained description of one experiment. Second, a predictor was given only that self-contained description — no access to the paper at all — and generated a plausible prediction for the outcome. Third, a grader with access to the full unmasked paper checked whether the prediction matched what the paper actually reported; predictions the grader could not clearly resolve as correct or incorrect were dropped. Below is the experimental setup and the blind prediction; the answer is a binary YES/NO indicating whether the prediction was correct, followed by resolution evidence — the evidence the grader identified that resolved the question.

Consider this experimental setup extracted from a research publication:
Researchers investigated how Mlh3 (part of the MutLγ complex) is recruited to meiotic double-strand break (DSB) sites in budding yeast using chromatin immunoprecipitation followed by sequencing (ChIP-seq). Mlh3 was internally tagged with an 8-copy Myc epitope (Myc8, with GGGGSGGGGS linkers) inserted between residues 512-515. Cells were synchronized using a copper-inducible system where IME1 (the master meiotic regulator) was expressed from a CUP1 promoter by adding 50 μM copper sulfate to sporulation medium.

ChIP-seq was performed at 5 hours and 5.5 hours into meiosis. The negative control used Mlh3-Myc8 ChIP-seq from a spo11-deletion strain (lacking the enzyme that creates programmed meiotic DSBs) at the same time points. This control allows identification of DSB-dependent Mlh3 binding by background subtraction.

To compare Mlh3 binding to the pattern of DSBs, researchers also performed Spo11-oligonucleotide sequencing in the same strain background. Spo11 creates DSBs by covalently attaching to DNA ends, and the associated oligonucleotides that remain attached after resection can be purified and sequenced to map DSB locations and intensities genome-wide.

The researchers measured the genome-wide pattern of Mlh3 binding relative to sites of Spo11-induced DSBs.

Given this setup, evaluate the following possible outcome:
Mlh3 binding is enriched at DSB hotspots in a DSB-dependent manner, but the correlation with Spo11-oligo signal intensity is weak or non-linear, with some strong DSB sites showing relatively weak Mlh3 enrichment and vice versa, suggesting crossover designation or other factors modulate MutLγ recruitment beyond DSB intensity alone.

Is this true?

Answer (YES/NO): NO